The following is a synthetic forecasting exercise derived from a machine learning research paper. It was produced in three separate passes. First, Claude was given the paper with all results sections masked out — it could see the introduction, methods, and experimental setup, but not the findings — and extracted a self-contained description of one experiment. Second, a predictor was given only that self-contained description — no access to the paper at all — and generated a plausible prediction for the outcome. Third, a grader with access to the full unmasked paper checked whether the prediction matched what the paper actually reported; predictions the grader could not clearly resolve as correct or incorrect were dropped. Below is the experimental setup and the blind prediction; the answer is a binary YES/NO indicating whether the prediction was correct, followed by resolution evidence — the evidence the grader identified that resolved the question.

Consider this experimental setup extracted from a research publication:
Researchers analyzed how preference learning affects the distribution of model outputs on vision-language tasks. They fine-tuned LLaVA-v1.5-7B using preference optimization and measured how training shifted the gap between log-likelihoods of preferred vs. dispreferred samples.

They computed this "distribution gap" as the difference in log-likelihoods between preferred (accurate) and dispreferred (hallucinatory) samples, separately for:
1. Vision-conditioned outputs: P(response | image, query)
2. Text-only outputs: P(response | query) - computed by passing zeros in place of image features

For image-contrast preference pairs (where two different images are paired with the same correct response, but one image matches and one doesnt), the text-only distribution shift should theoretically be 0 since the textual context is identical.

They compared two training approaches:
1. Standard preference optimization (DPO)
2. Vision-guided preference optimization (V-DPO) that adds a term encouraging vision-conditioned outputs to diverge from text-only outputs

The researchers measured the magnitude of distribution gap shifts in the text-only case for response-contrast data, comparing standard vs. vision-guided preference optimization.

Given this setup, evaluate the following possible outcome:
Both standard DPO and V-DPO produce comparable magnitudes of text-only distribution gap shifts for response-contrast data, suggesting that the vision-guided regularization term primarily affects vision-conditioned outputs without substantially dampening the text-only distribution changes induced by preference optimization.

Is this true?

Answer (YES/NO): NO